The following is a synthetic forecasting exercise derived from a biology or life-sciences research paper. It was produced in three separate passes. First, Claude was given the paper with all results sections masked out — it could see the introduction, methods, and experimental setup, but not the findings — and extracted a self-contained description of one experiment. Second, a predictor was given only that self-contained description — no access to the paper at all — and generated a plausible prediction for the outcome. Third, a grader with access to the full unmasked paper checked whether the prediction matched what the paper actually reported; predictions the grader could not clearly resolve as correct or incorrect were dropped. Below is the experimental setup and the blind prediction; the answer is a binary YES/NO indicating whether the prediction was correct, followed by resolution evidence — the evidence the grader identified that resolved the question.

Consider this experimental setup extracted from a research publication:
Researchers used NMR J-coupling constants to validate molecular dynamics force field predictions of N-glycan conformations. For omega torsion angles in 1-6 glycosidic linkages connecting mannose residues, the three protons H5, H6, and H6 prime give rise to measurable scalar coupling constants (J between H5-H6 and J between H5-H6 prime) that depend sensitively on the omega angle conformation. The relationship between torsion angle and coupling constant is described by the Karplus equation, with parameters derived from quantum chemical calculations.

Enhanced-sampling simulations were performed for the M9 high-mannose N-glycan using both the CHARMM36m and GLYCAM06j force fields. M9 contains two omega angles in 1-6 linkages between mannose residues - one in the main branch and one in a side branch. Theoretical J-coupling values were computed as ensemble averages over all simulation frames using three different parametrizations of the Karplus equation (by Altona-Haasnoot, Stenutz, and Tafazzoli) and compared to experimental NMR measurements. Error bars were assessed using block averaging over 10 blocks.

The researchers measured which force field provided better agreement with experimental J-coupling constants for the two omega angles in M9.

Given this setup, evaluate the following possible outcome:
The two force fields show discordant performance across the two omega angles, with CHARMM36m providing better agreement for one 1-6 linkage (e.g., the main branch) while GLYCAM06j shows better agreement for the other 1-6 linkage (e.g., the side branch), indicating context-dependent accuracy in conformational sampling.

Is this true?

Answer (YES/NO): NO